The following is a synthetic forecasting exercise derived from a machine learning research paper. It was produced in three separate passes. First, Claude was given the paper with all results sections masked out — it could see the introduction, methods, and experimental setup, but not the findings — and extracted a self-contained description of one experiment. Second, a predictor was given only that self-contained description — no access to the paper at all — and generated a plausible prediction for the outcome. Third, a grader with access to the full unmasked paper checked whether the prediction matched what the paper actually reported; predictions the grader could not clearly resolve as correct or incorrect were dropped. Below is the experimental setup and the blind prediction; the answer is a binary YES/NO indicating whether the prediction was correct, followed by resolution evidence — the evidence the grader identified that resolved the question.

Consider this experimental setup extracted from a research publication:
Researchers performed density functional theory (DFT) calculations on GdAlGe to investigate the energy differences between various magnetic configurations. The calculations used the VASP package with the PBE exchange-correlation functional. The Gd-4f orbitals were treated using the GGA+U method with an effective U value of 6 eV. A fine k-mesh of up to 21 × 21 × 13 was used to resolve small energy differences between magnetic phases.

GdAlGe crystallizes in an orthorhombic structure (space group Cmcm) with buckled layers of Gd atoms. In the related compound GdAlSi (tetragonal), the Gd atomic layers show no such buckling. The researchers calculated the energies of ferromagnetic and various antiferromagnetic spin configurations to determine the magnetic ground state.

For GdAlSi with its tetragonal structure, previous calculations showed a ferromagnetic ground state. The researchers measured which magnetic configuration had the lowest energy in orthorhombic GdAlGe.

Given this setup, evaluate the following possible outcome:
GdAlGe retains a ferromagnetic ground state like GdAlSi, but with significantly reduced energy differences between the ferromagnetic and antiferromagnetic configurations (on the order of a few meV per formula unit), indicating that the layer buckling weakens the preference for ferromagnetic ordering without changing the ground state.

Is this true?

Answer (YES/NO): NO